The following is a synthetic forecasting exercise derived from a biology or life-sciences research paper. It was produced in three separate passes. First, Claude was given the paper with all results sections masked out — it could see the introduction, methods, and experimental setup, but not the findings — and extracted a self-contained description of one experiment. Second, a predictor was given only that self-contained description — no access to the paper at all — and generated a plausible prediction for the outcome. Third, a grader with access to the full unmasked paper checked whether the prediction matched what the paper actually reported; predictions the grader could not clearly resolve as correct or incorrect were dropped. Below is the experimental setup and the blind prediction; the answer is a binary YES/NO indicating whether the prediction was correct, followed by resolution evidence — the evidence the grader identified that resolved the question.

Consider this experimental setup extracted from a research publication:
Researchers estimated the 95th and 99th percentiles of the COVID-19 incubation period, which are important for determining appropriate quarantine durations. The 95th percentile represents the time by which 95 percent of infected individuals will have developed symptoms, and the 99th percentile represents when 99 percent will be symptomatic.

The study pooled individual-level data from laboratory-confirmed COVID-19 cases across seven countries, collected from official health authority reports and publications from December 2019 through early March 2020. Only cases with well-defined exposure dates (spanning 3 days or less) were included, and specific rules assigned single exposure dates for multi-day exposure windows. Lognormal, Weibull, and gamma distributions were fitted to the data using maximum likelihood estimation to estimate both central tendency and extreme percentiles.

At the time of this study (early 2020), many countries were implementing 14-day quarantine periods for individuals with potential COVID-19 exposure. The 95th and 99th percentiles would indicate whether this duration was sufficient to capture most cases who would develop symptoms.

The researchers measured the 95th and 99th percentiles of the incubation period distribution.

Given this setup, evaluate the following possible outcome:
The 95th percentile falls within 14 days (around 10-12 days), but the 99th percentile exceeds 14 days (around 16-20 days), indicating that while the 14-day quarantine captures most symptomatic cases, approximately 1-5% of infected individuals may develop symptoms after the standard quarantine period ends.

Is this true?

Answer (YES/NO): NO